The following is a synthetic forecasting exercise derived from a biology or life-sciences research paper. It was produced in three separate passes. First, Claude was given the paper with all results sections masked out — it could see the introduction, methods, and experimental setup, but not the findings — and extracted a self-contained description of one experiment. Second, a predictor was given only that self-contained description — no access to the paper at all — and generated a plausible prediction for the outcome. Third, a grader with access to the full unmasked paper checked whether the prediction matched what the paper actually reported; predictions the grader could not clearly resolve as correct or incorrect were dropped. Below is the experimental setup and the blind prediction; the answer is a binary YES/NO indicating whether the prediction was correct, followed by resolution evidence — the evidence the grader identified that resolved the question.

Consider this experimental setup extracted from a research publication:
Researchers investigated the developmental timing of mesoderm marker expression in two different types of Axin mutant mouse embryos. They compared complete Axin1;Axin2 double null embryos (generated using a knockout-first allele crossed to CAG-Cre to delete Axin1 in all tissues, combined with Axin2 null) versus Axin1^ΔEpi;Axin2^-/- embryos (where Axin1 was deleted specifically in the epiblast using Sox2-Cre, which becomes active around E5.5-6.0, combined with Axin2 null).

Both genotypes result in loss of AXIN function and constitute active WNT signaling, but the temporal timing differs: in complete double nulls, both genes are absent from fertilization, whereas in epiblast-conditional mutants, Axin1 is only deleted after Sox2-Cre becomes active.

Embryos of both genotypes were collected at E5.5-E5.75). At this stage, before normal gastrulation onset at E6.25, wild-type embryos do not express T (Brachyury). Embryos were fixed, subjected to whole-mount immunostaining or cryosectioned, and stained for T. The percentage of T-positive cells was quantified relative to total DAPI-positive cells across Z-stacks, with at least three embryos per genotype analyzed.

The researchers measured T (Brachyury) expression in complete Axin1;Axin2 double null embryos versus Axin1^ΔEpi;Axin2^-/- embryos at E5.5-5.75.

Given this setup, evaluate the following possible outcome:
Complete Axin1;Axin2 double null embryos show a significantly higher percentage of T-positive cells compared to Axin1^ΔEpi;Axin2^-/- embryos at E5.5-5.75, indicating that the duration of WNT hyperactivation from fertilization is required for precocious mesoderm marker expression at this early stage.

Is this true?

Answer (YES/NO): YES